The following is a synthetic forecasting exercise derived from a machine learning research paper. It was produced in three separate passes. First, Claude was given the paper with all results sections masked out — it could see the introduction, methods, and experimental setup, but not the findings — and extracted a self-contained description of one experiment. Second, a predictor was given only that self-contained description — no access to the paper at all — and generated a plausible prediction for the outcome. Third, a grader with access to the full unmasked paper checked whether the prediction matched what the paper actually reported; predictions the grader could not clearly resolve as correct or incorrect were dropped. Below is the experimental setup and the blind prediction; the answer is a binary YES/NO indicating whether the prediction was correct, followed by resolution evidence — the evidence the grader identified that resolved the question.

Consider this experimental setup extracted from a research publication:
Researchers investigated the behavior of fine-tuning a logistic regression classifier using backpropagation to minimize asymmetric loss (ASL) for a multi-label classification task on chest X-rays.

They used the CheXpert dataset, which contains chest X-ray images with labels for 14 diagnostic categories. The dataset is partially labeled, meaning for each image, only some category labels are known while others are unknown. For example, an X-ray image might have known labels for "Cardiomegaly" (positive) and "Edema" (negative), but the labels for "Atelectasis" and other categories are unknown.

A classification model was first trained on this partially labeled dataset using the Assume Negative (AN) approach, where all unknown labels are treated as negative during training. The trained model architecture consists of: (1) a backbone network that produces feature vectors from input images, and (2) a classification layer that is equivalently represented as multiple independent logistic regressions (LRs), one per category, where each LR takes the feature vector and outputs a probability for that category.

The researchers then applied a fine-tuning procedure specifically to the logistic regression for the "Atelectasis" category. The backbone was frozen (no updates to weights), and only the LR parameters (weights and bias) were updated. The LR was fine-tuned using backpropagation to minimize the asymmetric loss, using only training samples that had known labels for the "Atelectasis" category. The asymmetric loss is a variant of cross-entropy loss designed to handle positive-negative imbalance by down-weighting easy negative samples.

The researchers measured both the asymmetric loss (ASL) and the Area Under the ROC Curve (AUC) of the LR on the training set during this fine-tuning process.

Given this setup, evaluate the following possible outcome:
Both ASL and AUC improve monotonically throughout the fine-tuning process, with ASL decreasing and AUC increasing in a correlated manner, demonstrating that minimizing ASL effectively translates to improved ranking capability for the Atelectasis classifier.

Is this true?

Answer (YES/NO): NO